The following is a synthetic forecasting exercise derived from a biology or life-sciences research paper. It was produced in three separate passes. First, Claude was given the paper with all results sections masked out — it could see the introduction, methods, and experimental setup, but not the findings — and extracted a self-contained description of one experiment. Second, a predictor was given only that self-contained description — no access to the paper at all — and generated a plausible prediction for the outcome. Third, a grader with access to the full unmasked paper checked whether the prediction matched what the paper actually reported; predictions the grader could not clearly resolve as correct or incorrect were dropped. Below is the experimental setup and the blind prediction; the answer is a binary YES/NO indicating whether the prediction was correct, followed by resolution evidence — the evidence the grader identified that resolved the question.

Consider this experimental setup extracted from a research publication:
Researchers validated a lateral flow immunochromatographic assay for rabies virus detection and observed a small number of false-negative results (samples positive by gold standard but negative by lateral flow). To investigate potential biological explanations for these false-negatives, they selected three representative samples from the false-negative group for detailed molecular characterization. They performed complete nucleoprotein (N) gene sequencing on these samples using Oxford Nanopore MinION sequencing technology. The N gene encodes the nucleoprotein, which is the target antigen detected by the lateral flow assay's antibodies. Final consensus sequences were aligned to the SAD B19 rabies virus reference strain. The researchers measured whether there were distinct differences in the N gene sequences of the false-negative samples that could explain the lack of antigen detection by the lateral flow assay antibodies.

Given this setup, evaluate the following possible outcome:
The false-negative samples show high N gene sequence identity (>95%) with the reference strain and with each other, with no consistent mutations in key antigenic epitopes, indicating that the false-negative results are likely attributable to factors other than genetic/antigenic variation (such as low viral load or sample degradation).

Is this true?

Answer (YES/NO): YES